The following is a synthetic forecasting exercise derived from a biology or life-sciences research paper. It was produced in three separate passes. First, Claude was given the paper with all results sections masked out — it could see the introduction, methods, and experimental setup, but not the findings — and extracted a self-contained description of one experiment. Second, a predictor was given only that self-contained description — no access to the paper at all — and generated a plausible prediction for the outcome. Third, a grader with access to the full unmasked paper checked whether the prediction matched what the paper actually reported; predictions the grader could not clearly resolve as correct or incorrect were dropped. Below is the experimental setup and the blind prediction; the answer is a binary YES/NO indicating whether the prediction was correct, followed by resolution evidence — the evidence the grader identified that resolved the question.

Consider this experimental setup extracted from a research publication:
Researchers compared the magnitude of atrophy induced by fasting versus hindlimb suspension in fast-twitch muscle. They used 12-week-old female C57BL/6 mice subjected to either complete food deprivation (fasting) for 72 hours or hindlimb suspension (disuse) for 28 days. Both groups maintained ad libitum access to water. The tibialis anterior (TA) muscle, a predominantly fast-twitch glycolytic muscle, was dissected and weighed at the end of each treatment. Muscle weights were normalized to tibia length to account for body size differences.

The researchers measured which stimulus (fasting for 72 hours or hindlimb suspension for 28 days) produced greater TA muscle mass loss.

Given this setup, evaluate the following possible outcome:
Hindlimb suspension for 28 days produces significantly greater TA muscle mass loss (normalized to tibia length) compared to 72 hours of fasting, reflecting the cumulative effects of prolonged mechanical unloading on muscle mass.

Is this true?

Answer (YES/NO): NO